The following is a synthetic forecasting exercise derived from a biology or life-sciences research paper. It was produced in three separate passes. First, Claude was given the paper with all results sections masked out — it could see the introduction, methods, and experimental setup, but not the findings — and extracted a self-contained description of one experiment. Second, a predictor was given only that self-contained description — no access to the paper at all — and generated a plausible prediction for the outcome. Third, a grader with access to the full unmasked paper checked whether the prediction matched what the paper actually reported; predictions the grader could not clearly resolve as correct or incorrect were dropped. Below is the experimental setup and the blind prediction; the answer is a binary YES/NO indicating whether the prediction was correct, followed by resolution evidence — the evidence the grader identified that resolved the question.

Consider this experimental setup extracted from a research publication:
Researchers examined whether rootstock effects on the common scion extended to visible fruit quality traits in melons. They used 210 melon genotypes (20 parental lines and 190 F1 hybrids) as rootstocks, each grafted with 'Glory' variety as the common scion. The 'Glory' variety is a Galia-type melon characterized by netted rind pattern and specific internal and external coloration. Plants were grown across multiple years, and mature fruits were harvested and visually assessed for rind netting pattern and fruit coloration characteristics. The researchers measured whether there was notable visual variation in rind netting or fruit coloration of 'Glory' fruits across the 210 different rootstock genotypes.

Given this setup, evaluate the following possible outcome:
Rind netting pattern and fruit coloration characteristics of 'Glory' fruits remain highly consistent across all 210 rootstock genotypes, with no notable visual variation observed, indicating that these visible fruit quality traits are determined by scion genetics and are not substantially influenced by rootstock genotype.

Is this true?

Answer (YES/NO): YES